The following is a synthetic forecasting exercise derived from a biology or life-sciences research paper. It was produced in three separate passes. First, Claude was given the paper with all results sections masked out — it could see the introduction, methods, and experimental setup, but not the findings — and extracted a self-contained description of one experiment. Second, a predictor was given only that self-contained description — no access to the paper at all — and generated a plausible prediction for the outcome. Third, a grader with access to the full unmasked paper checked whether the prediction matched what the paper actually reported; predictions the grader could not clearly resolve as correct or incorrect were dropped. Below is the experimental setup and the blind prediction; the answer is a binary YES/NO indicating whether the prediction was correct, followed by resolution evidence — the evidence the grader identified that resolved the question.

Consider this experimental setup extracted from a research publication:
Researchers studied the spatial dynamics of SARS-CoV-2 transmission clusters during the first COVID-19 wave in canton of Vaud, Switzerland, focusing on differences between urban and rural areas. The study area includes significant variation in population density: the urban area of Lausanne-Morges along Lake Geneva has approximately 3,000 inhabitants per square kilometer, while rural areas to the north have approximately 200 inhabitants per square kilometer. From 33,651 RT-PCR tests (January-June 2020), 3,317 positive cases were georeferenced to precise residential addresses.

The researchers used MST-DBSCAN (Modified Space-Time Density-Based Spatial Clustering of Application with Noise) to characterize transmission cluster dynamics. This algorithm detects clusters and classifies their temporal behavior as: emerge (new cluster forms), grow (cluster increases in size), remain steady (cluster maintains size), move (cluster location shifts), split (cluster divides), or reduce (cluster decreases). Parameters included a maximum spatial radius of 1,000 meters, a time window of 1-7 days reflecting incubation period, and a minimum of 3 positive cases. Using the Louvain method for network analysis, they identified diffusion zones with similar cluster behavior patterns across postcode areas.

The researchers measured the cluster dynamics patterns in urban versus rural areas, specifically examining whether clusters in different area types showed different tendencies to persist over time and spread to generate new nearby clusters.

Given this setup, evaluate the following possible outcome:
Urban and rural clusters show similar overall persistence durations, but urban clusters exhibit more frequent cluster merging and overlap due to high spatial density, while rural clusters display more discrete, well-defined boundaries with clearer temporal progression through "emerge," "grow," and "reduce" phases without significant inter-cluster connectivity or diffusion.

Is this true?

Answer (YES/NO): NO